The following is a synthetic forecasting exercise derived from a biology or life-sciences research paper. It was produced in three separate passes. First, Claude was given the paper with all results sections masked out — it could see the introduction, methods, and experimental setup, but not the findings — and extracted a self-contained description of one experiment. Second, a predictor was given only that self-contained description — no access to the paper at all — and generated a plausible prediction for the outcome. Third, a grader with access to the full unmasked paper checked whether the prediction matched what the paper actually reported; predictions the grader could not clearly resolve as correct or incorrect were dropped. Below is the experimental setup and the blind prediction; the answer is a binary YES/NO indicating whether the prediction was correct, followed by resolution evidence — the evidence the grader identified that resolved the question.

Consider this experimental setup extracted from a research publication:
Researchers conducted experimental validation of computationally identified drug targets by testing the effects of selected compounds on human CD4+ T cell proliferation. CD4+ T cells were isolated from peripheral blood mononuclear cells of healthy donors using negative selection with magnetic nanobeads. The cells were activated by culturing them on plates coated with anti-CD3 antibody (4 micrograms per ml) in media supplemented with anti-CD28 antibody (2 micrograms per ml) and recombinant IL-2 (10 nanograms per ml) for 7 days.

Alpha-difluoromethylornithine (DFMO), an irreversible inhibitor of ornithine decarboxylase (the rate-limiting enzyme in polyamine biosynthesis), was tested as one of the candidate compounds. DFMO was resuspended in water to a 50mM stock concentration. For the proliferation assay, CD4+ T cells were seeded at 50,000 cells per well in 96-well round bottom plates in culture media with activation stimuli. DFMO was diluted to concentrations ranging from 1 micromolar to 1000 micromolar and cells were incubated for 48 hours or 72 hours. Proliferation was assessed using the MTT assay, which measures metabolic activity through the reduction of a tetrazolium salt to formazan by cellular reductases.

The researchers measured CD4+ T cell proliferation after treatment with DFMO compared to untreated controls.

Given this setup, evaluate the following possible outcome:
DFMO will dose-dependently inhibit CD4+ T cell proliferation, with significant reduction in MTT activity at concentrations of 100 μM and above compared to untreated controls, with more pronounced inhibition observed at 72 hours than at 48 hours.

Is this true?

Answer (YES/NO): NO